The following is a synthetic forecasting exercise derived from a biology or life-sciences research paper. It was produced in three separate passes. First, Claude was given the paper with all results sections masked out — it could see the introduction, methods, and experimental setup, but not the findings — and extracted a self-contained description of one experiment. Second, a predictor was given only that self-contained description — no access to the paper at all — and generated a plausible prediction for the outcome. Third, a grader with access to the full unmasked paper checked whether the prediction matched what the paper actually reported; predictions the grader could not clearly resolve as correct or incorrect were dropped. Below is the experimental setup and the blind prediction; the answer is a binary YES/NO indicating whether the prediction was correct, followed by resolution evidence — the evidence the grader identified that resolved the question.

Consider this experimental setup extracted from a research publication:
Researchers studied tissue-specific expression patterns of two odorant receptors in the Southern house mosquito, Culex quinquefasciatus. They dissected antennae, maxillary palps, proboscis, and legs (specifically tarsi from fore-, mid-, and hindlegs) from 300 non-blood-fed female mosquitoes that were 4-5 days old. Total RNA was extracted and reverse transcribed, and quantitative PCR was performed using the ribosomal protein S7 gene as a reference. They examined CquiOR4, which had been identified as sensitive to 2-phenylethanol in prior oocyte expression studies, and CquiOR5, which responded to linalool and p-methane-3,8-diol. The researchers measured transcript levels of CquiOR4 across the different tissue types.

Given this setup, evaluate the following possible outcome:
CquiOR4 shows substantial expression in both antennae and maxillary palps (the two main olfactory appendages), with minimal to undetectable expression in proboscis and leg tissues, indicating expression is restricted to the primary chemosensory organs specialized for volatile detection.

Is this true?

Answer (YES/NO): NO